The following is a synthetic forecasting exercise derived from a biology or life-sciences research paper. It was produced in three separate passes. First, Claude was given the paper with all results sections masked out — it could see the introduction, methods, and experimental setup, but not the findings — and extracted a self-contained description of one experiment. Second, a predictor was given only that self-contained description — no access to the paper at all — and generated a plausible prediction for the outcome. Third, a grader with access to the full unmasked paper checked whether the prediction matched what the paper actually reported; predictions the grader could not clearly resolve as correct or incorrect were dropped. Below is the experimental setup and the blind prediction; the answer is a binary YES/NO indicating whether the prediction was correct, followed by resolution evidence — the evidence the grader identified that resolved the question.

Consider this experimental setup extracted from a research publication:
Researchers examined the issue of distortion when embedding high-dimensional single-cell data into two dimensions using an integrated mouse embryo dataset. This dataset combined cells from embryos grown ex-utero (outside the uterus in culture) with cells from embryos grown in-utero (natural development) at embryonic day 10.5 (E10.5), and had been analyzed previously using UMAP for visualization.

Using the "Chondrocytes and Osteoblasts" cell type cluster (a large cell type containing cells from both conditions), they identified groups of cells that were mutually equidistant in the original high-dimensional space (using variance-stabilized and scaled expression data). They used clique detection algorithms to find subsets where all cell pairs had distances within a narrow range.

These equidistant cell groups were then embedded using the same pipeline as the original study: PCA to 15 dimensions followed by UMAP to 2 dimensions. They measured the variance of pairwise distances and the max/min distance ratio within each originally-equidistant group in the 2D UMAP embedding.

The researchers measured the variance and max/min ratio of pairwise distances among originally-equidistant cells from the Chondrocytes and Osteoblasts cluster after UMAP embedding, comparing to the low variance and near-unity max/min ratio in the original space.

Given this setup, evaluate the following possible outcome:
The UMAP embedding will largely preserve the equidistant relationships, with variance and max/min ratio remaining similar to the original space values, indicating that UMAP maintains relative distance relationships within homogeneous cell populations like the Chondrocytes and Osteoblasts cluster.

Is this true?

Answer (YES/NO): NO